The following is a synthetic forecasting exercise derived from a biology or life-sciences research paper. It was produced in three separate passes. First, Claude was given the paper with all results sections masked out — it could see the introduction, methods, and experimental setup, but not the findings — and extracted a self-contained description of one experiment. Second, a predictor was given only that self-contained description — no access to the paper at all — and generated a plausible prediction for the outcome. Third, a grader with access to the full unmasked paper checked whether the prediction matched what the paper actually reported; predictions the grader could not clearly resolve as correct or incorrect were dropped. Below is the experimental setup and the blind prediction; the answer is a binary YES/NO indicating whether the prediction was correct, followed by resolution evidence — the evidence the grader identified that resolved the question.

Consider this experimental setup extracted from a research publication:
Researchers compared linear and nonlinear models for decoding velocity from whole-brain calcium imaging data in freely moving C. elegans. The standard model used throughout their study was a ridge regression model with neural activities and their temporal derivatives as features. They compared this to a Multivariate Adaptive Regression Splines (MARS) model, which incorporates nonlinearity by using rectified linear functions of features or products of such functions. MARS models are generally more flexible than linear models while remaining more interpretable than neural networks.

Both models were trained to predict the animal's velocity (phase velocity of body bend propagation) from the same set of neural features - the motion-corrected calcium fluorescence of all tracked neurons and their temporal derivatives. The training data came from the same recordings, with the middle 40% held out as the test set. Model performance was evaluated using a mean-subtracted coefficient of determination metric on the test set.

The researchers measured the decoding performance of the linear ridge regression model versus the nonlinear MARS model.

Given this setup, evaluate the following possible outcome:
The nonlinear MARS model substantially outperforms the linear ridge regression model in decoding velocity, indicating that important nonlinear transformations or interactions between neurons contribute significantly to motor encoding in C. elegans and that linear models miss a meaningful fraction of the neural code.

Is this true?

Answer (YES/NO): NO